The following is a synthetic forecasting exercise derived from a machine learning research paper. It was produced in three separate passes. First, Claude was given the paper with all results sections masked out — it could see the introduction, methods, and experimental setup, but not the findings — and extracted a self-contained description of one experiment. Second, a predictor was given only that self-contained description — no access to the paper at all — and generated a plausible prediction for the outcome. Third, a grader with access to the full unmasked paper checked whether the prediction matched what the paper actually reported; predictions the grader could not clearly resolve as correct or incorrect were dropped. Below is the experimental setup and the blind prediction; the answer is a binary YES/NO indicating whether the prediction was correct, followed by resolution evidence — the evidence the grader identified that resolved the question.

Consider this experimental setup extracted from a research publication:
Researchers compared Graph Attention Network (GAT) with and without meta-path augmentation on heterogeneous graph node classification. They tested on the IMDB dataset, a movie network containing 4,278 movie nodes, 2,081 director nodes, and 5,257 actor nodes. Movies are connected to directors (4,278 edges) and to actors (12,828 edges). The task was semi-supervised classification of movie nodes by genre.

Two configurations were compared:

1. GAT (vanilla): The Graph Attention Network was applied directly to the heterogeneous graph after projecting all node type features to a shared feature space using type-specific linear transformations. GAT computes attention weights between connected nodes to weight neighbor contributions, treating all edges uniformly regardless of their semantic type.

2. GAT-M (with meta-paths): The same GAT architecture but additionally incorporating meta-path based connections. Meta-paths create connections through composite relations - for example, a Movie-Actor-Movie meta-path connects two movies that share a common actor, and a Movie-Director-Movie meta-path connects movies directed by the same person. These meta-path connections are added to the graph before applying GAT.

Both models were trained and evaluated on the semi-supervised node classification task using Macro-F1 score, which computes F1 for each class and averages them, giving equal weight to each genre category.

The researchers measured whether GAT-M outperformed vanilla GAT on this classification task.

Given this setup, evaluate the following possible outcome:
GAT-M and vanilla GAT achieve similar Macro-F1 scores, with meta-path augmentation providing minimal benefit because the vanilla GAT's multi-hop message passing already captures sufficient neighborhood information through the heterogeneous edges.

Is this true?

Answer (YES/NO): NO